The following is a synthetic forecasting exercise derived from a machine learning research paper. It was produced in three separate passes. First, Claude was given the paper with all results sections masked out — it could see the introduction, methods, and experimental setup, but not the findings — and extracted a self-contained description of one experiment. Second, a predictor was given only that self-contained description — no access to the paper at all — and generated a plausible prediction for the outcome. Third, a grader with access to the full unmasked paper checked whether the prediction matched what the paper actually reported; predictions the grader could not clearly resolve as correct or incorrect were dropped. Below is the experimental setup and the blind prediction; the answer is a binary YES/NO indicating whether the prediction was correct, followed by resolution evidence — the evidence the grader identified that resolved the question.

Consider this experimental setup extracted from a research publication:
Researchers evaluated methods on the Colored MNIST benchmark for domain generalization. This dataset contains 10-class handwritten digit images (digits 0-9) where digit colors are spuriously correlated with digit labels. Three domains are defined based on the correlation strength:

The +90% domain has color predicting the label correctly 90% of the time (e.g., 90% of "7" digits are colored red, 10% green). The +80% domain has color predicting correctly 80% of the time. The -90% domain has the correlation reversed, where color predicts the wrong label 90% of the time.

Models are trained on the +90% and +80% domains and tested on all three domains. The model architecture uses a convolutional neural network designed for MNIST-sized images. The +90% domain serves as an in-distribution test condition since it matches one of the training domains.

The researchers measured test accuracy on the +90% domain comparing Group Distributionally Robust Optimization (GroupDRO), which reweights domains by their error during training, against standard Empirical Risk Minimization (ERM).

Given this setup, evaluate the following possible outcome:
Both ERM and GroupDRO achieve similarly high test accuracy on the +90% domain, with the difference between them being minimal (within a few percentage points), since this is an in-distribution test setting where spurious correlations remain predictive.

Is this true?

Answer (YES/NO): YES